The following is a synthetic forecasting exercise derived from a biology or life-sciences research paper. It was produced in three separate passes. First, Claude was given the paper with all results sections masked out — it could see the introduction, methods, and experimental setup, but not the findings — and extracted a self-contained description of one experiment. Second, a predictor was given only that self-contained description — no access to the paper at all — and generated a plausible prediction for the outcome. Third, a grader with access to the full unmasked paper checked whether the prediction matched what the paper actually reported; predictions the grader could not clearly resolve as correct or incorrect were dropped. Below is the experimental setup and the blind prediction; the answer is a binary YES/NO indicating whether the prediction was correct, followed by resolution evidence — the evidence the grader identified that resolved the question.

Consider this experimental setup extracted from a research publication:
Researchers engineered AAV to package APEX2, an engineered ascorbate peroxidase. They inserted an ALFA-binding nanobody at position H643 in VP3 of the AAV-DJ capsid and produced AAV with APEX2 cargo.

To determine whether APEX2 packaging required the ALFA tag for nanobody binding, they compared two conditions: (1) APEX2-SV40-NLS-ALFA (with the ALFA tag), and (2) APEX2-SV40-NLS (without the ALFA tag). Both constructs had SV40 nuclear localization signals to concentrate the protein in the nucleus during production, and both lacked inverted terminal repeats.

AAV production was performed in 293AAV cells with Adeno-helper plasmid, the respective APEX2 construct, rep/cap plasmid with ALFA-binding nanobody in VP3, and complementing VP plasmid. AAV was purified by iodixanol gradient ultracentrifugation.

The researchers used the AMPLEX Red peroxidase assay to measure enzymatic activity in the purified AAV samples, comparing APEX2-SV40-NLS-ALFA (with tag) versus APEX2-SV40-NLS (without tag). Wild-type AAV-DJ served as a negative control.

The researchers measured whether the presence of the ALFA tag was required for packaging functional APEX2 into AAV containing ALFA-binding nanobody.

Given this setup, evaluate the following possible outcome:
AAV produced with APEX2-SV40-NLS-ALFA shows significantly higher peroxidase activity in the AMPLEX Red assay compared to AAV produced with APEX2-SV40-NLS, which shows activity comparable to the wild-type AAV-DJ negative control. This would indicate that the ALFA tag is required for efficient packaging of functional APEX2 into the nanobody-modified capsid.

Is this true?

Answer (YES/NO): NO